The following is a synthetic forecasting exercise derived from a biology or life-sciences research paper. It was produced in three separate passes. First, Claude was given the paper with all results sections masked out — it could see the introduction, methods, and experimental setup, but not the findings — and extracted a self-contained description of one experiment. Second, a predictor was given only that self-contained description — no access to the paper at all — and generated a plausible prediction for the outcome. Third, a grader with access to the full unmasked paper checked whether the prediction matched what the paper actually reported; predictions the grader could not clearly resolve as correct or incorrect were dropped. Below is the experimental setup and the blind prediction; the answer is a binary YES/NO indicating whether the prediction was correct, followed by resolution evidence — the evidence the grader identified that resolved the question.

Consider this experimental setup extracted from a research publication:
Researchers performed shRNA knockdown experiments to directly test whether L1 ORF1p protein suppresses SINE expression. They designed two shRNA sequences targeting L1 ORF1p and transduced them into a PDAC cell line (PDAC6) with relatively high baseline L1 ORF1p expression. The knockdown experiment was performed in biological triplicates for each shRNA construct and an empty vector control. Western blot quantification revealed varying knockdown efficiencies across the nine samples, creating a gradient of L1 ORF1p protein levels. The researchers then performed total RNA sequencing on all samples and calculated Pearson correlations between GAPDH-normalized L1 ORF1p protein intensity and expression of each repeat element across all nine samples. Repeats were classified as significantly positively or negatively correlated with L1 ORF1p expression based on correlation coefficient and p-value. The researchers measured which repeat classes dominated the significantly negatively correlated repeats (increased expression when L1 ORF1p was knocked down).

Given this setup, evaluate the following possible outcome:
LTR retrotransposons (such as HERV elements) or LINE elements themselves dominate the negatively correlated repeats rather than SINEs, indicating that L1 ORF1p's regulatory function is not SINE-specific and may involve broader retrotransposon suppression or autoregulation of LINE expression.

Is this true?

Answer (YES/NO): NO